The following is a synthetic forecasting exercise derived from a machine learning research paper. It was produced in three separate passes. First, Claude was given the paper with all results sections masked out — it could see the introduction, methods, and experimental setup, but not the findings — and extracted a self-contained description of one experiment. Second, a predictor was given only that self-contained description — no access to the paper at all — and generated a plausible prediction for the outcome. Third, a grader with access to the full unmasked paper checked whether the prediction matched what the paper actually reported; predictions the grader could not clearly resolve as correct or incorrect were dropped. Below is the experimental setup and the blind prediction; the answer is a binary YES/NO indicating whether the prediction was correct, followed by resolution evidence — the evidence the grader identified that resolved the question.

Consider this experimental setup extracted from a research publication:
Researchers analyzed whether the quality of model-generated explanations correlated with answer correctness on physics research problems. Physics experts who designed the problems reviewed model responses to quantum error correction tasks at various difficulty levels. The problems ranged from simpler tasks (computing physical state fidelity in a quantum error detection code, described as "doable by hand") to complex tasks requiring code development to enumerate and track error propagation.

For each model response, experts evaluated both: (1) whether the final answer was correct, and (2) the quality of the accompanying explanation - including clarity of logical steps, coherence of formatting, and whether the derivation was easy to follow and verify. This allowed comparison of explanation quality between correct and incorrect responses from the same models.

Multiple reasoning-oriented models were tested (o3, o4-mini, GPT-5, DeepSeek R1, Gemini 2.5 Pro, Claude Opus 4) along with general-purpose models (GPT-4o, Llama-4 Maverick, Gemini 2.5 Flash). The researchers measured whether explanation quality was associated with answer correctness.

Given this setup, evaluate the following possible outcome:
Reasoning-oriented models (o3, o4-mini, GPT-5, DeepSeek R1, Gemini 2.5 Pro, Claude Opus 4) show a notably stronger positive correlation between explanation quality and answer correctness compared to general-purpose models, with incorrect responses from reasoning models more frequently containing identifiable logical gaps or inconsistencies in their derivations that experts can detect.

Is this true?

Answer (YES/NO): NO